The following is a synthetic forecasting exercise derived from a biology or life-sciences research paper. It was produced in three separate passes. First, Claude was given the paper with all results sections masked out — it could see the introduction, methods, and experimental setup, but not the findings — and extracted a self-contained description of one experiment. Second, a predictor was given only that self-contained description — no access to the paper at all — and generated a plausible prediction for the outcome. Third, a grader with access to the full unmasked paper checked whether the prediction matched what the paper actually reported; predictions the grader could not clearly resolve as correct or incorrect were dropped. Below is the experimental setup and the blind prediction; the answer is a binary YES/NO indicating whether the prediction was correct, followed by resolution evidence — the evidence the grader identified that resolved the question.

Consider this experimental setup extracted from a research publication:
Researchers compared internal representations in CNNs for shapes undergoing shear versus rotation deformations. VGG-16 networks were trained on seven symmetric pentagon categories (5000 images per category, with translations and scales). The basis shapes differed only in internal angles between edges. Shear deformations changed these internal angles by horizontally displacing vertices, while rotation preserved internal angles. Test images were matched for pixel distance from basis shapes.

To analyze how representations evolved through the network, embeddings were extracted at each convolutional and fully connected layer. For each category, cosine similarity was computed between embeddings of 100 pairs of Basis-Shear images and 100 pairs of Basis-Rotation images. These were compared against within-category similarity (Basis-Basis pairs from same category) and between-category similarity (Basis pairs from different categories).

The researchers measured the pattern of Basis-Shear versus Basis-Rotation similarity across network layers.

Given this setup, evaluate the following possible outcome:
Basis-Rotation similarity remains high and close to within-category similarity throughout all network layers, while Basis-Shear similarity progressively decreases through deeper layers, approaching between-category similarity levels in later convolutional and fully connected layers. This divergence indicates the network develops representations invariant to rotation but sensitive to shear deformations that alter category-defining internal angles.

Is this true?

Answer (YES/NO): NO